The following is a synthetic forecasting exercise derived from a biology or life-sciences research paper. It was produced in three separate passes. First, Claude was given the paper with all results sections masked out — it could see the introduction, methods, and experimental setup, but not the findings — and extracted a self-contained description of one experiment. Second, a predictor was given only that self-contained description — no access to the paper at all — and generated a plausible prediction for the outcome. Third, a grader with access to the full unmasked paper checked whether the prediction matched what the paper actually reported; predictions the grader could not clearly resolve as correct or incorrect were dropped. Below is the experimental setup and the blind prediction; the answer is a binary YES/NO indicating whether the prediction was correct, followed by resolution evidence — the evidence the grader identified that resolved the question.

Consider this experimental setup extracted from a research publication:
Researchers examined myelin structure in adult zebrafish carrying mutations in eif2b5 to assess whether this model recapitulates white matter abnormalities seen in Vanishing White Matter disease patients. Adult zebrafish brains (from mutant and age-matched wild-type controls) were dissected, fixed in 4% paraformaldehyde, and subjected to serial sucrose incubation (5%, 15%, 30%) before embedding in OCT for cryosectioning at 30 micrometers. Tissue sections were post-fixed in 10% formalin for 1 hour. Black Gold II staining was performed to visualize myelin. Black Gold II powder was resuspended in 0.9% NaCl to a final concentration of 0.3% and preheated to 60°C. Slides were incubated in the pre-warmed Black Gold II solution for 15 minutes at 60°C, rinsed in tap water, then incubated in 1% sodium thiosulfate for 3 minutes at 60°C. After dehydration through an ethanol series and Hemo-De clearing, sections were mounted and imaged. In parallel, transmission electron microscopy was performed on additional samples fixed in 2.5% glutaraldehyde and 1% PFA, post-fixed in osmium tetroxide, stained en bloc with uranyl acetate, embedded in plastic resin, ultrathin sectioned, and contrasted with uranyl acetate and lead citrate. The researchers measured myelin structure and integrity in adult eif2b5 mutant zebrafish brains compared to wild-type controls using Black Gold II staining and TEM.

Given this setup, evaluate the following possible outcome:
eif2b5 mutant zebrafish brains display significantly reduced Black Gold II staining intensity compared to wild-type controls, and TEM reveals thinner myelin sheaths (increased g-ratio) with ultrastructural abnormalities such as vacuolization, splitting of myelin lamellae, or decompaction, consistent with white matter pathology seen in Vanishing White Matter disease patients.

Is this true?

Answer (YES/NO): NO